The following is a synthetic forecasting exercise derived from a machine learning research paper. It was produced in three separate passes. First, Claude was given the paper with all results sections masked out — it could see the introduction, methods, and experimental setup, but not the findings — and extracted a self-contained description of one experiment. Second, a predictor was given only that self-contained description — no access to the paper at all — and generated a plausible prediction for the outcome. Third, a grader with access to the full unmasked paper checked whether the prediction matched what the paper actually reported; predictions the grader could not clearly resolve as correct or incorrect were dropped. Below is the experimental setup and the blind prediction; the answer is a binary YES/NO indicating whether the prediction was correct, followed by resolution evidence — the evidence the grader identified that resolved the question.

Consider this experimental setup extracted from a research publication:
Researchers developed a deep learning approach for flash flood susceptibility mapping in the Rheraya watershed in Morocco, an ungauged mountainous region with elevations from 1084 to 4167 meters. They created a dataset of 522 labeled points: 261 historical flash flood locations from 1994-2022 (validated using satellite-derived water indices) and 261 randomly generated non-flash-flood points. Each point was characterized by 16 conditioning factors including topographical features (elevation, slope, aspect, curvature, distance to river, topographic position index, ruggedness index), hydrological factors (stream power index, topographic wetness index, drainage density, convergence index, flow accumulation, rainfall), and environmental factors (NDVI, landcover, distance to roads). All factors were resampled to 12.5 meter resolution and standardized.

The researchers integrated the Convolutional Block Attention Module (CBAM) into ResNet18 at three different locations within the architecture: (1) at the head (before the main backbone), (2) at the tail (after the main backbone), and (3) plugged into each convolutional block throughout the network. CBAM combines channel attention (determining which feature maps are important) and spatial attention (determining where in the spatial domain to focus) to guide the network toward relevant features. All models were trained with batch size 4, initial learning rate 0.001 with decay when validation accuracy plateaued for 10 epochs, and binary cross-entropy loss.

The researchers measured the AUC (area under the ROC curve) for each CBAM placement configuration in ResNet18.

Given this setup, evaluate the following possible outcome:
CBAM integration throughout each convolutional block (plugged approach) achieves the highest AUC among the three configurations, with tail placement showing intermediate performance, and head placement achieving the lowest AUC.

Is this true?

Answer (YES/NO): NO